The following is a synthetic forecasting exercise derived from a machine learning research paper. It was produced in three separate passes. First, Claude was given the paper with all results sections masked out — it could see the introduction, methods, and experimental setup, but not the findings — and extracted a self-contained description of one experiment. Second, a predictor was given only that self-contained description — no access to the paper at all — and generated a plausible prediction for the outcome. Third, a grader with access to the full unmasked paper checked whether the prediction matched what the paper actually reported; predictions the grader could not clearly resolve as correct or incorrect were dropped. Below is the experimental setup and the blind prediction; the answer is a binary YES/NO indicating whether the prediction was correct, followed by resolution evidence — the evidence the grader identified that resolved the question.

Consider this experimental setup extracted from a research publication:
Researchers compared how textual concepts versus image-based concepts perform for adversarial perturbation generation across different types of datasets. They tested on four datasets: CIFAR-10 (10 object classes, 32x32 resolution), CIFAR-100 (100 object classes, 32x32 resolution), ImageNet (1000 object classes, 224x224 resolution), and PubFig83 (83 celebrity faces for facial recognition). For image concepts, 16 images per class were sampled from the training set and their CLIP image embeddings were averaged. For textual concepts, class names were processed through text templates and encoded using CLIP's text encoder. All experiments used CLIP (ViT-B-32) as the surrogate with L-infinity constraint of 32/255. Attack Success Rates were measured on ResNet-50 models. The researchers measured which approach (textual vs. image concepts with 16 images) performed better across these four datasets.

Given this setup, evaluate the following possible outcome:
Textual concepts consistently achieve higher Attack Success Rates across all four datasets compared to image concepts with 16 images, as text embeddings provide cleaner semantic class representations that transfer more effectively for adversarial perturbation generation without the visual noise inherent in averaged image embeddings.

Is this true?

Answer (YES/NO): NO